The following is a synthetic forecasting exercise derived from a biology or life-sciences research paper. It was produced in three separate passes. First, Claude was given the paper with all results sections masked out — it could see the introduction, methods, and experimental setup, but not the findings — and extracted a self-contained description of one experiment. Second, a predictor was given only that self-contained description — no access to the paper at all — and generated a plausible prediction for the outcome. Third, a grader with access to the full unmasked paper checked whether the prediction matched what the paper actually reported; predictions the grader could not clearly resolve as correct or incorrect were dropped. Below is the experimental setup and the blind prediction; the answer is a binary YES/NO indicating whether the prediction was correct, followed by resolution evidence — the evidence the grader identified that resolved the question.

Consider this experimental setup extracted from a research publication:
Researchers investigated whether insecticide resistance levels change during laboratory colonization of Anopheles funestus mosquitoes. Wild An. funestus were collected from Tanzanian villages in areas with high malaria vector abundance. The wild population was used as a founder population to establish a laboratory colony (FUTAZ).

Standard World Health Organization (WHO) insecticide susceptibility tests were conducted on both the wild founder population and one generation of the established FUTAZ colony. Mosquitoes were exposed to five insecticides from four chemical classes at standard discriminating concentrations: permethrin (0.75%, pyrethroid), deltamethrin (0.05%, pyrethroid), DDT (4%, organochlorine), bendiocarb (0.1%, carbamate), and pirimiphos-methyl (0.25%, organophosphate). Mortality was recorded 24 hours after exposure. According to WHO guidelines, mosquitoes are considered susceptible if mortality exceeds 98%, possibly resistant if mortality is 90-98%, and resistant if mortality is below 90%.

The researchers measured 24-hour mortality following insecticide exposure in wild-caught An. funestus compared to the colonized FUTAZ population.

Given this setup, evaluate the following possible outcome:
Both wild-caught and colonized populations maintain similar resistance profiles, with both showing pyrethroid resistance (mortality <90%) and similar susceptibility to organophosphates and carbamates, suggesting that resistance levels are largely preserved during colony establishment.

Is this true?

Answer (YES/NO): NO